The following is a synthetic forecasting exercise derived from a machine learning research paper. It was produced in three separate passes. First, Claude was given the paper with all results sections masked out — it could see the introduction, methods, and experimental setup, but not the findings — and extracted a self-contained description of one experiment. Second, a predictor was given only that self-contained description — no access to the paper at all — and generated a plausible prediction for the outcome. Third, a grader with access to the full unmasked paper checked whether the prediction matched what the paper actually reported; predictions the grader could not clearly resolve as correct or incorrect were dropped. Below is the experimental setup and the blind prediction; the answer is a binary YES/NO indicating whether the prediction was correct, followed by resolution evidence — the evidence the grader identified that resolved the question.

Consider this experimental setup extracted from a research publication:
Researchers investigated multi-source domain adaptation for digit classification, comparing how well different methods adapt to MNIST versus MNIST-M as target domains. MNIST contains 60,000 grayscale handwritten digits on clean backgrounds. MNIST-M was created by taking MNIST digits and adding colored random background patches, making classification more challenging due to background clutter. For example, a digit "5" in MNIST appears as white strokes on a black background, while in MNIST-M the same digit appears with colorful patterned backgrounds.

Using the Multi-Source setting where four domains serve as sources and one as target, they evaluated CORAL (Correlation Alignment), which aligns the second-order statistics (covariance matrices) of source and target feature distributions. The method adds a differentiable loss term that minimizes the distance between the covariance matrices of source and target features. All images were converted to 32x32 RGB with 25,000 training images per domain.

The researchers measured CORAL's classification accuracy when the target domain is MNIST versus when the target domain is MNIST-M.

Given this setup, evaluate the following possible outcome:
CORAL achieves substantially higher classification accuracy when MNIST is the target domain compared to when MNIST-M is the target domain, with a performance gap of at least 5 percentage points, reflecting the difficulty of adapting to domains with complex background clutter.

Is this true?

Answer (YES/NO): YES